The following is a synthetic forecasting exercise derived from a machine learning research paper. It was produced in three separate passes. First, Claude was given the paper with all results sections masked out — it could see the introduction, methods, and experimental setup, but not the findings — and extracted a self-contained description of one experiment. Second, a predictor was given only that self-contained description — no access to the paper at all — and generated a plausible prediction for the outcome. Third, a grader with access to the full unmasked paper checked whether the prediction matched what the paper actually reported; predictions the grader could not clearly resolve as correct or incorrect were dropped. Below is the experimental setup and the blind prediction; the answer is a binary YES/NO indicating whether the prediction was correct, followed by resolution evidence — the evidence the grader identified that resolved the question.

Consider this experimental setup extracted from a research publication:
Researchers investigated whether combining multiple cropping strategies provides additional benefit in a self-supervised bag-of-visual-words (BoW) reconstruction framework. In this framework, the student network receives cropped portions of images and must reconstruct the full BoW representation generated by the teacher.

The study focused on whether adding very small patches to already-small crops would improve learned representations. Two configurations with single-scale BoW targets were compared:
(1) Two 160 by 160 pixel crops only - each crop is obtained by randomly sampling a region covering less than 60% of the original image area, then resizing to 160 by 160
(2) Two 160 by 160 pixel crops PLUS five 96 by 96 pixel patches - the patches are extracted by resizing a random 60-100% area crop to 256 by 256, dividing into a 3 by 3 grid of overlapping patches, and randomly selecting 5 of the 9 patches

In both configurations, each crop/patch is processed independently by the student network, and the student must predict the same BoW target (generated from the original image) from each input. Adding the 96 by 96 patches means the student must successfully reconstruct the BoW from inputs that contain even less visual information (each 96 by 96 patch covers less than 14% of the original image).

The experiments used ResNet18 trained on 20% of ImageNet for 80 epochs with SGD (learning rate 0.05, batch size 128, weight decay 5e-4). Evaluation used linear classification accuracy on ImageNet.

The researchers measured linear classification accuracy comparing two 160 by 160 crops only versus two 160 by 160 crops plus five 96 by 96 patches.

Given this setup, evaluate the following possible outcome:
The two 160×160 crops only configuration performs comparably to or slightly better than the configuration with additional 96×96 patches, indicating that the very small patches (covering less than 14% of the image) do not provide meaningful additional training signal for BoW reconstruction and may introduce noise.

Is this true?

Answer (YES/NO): NO